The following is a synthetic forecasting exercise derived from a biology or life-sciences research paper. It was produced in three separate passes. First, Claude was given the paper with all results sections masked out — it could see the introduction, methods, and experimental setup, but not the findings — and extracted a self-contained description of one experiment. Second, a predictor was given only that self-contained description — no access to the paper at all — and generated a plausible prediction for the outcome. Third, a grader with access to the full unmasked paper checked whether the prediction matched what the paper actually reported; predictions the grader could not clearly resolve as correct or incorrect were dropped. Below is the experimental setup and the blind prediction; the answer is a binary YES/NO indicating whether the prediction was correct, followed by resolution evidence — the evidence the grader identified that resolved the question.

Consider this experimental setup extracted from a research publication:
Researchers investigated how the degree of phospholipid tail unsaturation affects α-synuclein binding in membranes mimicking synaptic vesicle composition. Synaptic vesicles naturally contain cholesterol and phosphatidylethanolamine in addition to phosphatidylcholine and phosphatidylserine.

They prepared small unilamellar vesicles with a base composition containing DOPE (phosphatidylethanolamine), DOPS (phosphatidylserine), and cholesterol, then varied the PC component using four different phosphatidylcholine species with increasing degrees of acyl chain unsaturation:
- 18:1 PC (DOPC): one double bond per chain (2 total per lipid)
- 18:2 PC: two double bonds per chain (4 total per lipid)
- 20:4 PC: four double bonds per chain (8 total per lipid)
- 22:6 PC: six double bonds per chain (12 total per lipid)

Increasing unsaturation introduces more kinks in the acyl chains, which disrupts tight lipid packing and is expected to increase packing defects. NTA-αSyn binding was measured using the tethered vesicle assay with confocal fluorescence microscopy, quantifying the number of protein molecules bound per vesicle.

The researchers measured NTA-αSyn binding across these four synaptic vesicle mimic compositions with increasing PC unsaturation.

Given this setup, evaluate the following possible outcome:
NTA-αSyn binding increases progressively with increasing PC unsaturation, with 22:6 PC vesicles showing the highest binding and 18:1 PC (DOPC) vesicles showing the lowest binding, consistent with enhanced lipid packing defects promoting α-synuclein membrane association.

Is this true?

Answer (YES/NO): YES